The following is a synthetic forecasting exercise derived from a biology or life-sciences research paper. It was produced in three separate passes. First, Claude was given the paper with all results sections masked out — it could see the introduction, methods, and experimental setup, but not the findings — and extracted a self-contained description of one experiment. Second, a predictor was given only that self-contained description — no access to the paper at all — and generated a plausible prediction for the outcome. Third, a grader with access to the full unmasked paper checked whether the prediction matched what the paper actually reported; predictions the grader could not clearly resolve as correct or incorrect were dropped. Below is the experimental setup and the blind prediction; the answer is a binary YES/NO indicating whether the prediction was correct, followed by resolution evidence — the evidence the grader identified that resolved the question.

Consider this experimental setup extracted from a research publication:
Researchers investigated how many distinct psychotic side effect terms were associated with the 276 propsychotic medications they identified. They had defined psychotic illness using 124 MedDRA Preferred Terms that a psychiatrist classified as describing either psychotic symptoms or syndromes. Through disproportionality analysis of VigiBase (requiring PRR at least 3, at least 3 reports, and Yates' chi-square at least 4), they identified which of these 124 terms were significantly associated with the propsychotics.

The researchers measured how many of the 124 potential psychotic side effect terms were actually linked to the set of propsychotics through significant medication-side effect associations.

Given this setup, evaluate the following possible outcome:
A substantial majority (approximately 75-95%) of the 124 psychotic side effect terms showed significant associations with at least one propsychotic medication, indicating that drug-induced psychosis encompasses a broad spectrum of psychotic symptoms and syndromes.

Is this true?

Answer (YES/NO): NO